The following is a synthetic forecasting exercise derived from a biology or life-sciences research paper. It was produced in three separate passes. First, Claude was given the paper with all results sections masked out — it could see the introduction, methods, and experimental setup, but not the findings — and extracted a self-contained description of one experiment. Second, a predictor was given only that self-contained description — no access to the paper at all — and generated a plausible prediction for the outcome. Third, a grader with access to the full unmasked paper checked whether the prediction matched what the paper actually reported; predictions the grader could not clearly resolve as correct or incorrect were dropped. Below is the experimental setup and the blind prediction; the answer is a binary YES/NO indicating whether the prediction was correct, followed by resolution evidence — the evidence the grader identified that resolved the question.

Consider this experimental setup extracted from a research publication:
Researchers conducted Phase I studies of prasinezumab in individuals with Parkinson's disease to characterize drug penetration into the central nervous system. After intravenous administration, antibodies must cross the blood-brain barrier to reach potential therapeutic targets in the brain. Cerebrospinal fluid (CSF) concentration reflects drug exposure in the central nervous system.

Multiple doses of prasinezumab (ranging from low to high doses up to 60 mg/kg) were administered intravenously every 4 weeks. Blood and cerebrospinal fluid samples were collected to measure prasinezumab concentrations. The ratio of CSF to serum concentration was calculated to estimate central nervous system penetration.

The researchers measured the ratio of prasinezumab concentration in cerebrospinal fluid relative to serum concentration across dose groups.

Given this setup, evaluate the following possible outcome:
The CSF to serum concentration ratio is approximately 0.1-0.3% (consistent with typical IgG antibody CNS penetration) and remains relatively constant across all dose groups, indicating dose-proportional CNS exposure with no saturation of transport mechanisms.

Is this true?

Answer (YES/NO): YES